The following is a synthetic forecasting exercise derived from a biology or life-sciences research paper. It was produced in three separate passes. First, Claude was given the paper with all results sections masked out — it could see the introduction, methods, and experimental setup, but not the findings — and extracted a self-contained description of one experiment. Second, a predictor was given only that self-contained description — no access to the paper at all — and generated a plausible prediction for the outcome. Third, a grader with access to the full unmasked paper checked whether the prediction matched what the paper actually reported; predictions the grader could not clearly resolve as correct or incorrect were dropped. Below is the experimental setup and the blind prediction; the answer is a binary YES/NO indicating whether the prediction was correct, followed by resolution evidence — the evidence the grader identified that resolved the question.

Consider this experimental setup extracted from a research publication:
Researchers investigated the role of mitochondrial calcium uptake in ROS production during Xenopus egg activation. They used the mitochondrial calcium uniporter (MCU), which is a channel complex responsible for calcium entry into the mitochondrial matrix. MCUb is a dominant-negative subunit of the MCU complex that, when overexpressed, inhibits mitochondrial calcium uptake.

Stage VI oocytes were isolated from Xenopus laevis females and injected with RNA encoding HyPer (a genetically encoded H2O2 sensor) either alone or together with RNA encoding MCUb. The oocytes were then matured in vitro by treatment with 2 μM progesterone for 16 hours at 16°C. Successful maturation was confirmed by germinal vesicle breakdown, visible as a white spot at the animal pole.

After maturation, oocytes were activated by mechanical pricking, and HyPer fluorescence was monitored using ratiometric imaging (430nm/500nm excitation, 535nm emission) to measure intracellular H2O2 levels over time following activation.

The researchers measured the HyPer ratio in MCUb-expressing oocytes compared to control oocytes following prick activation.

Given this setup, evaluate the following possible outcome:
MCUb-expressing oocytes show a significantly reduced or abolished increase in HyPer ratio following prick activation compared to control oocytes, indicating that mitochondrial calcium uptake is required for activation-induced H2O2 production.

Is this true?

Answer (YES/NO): YES